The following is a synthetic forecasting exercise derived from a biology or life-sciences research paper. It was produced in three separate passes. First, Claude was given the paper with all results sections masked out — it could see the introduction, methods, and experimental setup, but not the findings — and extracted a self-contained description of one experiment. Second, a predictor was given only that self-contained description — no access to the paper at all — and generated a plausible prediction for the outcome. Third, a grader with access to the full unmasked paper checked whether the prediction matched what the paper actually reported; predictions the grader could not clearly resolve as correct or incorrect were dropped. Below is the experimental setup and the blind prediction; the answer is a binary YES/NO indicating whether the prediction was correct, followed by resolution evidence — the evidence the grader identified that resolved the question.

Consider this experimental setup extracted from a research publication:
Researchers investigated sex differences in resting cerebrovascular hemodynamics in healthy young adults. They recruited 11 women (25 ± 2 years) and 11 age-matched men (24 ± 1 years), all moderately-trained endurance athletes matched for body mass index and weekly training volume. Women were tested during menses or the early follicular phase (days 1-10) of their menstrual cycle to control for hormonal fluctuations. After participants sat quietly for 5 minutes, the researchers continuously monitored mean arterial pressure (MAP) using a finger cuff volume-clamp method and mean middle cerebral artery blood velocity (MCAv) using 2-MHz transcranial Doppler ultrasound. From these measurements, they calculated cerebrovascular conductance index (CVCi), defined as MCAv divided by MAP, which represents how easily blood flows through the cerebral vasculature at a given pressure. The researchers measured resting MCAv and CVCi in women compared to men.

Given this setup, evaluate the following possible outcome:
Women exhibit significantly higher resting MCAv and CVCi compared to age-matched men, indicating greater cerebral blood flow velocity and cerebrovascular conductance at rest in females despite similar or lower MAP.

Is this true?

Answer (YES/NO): YES